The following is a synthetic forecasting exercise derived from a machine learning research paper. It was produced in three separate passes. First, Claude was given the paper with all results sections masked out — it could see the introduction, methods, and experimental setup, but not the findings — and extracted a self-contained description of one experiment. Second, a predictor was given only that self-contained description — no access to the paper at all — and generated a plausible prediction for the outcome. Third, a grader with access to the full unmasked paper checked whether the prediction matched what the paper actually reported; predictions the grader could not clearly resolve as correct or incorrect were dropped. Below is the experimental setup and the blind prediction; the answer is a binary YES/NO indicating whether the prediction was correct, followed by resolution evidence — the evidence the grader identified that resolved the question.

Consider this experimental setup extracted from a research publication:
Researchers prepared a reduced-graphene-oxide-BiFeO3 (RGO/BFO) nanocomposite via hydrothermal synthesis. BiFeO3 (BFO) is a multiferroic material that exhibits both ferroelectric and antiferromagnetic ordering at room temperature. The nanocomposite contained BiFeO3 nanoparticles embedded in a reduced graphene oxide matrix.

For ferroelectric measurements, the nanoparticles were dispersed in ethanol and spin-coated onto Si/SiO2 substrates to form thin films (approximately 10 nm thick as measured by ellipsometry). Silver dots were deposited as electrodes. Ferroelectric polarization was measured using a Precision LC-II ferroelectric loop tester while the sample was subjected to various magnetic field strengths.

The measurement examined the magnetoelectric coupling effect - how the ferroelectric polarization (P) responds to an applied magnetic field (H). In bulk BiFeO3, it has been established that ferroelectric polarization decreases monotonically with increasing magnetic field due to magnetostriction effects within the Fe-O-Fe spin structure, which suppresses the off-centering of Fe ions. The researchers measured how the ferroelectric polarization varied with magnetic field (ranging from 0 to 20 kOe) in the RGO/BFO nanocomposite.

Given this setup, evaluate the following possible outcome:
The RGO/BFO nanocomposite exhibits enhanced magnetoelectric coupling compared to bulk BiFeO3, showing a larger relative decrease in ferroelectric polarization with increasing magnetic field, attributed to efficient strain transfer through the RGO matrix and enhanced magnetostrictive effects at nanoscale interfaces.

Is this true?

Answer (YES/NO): NO